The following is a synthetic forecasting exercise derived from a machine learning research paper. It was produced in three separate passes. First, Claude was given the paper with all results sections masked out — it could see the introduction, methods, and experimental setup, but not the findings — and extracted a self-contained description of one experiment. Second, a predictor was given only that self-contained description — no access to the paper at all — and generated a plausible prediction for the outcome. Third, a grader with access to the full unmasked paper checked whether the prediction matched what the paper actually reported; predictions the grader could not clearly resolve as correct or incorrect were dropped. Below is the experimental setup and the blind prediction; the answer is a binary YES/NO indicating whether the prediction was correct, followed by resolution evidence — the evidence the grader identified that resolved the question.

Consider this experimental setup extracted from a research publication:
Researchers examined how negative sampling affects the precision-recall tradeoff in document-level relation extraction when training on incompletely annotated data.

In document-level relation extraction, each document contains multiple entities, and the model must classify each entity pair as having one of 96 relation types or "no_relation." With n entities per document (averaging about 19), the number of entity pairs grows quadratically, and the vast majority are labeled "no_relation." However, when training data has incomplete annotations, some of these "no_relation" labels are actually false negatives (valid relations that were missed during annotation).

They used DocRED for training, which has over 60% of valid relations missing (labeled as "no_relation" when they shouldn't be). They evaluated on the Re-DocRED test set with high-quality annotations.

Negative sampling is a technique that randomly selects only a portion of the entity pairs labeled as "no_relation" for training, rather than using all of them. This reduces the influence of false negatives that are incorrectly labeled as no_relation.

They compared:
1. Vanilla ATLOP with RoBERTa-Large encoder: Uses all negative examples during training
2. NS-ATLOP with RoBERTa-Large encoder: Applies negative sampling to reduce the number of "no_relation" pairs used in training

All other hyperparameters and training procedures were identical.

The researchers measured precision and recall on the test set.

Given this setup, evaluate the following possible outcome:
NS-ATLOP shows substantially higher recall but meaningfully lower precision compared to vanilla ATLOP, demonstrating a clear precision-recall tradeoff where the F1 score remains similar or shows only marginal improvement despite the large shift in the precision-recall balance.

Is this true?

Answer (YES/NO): NO